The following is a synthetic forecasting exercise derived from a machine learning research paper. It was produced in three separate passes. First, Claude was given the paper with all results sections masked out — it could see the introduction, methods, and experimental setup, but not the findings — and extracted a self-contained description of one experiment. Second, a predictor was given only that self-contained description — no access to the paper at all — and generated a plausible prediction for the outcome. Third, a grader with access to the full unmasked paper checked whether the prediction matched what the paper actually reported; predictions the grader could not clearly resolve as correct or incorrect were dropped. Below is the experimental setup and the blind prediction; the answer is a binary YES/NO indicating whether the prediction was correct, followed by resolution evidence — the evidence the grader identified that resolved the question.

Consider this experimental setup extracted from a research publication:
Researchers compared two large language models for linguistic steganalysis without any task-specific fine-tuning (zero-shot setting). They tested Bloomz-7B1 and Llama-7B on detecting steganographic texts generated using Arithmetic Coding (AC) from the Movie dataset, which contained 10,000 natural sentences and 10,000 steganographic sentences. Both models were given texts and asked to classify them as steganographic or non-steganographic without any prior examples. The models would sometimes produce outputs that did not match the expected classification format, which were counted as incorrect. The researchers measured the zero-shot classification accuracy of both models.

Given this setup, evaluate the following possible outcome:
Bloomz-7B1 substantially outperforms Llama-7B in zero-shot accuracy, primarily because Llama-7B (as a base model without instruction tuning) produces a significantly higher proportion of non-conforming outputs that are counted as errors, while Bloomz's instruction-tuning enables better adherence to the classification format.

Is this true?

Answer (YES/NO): NO